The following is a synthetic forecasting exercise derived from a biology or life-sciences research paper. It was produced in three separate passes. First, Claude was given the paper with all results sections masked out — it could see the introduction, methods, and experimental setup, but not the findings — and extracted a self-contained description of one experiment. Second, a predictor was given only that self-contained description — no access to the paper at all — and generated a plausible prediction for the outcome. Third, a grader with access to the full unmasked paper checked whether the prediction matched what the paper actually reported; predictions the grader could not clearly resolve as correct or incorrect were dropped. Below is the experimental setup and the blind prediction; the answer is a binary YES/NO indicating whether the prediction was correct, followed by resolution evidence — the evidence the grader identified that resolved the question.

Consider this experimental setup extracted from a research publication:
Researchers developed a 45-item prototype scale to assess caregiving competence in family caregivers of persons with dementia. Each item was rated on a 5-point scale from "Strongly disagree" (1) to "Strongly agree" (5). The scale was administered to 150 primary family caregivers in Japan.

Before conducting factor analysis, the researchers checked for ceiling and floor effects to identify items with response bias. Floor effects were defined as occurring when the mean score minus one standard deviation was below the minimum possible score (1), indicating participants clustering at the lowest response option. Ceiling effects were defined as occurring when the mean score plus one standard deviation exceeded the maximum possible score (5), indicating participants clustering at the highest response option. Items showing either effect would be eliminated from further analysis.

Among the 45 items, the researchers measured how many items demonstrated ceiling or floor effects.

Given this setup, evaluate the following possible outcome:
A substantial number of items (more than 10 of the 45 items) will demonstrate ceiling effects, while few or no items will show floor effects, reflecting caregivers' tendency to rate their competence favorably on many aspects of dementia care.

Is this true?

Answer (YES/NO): NO